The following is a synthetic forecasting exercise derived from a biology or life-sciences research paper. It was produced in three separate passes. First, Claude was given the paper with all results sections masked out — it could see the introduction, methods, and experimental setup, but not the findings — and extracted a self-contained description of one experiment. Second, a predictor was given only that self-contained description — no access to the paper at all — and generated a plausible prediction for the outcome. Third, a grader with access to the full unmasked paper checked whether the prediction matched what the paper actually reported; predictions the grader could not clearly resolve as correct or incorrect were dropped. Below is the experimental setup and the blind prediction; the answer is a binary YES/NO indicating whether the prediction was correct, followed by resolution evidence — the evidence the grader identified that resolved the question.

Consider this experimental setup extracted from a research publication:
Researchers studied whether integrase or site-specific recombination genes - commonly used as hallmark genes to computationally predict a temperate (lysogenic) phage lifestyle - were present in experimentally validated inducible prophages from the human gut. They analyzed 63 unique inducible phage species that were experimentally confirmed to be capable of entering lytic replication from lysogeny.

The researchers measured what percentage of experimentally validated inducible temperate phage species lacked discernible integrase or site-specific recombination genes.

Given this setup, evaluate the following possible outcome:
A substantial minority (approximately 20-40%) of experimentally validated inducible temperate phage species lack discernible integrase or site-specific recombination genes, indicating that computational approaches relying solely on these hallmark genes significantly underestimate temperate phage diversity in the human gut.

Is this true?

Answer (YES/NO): YES